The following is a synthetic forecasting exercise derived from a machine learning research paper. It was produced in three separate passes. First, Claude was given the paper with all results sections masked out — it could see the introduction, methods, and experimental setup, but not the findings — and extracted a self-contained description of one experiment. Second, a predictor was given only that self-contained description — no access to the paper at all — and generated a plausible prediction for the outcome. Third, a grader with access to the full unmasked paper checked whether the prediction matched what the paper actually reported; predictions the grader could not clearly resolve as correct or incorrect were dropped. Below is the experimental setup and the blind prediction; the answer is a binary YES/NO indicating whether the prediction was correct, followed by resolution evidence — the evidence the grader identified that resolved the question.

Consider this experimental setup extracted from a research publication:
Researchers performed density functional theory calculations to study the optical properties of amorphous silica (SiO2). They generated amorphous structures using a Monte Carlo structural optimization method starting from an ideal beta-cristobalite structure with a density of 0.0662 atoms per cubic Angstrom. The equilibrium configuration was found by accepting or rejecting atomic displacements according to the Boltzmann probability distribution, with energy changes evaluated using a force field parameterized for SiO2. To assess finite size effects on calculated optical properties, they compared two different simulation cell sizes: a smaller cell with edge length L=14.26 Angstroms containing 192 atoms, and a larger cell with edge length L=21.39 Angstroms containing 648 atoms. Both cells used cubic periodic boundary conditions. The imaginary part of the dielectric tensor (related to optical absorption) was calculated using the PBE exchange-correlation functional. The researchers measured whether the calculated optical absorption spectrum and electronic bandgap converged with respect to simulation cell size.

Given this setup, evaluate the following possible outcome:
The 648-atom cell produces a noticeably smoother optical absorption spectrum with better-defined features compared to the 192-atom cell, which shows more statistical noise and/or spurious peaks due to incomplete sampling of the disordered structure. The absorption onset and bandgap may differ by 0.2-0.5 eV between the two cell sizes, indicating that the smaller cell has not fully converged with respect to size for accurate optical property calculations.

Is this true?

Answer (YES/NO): NO